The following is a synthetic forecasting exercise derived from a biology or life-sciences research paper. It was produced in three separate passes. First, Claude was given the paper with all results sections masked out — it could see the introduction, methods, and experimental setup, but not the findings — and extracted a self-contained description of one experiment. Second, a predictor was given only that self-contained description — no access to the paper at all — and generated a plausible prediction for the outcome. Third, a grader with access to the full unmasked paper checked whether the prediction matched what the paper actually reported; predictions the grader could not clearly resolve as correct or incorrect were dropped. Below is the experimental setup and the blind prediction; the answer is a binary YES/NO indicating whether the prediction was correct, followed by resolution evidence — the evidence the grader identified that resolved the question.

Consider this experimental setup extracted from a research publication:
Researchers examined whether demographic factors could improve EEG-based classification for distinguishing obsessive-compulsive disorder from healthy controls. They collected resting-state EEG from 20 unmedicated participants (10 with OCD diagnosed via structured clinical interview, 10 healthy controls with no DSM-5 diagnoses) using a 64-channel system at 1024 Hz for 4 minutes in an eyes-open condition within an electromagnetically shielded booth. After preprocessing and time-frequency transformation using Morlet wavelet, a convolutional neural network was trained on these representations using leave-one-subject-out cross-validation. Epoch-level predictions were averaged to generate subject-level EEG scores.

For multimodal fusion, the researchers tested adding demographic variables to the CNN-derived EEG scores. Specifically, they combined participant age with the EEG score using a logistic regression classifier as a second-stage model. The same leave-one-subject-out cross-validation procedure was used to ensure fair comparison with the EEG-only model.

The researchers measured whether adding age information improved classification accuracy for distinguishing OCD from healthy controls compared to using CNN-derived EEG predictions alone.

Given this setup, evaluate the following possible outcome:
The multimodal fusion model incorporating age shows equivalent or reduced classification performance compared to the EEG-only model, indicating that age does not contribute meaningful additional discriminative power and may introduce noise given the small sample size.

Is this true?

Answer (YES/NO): YES